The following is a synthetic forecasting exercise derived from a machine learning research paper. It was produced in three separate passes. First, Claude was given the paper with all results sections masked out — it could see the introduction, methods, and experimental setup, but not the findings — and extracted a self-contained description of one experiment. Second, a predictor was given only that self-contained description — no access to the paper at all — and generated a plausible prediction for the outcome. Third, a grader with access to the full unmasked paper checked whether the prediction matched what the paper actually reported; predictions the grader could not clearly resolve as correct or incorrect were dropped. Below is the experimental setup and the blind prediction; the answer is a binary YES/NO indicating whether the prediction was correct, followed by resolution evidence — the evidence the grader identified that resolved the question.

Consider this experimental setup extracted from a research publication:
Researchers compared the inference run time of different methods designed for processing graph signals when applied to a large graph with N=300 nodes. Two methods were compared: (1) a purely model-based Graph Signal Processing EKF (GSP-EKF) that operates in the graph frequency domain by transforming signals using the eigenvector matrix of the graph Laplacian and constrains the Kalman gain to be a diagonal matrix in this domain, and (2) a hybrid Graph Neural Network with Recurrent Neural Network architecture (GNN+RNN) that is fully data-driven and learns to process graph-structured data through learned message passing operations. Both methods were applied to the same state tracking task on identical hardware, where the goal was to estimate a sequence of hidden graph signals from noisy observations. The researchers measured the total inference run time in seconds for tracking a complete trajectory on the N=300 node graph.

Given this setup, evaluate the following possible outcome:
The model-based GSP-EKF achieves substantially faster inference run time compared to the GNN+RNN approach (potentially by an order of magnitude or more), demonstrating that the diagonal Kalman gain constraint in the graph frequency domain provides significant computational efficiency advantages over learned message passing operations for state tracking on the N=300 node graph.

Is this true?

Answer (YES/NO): NO